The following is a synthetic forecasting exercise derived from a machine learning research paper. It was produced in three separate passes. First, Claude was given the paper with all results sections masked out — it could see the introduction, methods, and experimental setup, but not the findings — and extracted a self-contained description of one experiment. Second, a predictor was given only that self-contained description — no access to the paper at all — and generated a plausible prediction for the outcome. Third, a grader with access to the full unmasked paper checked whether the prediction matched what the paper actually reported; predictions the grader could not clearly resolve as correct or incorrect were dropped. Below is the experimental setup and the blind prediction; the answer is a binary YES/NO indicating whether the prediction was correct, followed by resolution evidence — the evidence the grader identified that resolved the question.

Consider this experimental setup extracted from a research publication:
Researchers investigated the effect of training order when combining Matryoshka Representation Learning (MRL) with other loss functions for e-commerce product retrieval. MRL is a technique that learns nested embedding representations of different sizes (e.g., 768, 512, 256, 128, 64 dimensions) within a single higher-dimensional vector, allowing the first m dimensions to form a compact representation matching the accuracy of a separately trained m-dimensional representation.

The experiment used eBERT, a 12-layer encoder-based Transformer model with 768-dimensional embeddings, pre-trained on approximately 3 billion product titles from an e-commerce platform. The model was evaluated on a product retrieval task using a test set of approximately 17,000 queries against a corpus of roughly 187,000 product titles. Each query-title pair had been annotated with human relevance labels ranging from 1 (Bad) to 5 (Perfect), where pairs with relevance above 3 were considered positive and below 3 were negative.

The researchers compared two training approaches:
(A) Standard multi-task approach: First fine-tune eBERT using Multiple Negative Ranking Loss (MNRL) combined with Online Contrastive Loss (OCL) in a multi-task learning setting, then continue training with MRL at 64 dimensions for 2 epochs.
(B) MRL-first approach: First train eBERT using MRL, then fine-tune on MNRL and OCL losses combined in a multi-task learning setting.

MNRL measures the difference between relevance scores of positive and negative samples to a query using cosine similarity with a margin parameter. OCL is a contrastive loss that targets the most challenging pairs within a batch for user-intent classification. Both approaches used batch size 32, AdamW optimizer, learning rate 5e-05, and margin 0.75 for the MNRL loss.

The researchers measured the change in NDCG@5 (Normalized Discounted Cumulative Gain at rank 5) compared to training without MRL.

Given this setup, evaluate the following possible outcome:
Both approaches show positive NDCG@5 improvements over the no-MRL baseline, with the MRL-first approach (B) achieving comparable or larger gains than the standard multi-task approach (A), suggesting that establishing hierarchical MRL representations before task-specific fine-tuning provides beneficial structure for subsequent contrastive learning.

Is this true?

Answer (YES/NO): NO